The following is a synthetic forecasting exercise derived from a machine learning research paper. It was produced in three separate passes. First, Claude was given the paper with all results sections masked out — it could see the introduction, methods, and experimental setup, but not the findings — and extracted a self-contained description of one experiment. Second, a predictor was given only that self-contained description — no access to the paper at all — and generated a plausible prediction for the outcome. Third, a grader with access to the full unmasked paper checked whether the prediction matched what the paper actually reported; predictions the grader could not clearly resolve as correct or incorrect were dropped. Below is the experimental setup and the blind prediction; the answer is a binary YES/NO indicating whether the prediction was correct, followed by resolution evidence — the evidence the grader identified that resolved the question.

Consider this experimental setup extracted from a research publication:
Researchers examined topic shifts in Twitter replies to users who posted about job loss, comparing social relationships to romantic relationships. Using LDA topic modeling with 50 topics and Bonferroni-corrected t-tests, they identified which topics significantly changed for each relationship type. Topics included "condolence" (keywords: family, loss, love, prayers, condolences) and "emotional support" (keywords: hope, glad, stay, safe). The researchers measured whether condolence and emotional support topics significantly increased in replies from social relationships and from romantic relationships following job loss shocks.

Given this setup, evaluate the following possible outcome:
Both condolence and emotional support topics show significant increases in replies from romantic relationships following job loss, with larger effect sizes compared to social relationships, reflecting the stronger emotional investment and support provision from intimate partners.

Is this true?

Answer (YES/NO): NO